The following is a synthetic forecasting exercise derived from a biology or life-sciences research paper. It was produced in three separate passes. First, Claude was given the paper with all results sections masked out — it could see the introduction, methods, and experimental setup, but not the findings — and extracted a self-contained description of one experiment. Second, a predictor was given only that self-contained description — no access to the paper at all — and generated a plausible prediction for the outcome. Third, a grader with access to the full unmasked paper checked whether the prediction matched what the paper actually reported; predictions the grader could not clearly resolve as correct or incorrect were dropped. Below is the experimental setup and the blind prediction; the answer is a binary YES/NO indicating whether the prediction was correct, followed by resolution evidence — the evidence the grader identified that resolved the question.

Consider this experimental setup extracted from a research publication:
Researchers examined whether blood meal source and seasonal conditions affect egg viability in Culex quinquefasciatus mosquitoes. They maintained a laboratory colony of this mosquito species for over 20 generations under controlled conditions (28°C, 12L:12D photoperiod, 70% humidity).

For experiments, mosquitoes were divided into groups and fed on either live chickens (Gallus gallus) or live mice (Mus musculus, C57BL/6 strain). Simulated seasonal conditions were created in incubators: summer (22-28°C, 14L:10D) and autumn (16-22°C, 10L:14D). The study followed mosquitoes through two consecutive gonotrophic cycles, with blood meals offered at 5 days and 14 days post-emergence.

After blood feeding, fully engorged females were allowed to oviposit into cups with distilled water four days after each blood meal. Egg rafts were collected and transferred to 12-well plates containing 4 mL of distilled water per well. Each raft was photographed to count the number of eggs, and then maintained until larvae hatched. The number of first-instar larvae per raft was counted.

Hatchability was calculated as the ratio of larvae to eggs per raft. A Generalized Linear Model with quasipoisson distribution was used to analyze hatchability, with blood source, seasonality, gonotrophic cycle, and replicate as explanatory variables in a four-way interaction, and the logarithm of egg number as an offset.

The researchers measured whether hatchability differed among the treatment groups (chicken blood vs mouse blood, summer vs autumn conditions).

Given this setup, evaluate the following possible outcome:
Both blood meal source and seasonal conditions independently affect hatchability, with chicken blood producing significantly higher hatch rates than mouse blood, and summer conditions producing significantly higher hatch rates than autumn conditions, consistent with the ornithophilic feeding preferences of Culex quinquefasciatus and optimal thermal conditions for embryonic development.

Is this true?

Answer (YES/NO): NO